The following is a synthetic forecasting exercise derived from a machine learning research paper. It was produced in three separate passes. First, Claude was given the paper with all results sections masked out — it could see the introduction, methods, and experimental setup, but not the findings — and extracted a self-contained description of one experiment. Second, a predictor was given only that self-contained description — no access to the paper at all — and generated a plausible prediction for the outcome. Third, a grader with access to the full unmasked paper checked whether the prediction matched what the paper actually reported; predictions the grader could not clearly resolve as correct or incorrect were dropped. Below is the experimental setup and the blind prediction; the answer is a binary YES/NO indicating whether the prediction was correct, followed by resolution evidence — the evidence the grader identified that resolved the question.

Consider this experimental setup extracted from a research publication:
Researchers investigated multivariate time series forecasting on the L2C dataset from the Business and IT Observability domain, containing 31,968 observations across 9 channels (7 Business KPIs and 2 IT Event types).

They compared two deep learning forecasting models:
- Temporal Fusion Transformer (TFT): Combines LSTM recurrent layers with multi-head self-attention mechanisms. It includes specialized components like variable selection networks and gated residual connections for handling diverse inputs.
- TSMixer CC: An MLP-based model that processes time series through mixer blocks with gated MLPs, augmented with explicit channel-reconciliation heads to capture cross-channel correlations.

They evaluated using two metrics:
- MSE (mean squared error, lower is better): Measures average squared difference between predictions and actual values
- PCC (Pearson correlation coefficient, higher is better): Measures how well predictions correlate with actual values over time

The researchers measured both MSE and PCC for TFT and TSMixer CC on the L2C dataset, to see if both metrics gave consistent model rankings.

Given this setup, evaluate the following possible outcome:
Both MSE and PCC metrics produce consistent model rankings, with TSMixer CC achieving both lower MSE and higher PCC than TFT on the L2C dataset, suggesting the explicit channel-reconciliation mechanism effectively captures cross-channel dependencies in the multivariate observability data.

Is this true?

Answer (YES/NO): NO